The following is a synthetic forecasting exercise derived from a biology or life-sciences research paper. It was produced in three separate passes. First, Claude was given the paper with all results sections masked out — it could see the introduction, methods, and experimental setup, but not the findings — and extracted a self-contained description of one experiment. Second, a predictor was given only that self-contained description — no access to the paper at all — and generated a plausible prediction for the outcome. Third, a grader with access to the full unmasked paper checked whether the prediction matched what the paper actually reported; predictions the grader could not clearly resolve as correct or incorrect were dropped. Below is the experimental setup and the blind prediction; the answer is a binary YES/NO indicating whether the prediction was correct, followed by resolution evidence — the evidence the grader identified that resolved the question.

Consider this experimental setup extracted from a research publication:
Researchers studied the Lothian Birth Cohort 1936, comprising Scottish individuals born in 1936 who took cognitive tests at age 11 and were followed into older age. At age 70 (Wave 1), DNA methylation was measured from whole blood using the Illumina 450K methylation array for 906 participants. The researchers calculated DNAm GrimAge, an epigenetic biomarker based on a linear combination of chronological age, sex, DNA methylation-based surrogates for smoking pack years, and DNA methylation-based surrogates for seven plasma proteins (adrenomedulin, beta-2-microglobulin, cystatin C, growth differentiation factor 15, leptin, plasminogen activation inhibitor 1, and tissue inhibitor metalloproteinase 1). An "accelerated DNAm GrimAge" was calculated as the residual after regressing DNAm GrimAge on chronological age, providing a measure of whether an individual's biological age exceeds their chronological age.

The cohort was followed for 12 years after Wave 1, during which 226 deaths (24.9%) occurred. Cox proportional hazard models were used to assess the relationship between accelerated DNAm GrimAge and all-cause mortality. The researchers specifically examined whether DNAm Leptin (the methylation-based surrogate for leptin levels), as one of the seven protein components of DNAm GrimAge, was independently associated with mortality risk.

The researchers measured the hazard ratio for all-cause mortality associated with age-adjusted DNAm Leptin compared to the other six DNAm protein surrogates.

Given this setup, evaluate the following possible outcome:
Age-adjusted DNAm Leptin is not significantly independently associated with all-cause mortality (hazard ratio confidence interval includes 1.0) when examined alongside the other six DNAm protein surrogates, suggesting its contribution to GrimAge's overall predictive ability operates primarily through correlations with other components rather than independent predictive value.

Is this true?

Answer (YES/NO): YES